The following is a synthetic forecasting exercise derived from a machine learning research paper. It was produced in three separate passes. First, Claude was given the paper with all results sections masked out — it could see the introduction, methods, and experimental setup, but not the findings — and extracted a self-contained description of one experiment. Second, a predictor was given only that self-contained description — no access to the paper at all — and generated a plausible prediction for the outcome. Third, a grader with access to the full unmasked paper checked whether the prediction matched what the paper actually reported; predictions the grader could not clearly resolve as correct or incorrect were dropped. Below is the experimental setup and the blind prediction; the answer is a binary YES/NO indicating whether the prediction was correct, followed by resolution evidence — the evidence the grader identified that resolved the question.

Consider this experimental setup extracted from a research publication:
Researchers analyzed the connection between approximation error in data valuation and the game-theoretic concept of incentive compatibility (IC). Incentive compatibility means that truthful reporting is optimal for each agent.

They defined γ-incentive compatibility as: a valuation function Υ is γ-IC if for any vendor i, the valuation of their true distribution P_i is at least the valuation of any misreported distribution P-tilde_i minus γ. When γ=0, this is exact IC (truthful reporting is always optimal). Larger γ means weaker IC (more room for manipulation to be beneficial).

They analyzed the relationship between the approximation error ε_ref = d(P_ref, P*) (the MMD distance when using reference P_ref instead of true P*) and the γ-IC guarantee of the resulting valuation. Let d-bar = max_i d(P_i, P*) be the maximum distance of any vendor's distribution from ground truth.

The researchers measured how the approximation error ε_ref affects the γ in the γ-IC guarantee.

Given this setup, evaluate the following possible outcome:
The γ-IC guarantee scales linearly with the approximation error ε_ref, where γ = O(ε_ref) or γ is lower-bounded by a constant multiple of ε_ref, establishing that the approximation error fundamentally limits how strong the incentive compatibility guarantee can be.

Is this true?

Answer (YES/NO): NO